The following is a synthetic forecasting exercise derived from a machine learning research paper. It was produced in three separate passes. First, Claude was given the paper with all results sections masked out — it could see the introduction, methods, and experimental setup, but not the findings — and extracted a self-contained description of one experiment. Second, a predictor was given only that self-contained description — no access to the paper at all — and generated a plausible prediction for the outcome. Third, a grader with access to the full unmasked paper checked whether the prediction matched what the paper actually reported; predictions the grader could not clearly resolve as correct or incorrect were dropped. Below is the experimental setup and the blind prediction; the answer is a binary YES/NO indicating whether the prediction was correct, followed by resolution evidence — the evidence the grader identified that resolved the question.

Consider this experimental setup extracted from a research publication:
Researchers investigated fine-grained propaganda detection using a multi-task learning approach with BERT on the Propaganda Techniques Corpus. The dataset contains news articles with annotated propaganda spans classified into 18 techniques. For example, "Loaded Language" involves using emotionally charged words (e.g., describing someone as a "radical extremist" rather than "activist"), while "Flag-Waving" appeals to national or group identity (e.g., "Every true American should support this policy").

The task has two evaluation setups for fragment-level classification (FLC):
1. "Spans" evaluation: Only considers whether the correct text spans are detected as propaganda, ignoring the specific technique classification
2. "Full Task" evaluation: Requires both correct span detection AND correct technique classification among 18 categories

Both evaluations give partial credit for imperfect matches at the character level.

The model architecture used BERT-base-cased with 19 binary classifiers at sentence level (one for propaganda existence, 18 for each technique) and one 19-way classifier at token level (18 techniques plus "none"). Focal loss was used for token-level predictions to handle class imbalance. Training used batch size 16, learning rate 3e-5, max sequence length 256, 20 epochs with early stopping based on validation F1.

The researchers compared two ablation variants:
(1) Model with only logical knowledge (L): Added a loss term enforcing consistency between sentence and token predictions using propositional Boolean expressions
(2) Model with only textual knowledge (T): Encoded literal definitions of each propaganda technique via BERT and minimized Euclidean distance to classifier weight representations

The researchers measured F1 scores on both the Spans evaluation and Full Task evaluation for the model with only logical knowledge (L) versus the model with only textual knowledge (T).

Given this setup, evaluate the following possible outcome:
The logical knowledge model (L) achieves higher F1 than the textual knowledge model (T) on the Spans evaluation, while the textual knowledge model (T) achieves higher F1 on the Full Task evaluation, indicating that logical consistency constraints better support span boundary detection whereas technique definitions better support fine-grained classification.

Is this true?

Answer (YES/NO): NO